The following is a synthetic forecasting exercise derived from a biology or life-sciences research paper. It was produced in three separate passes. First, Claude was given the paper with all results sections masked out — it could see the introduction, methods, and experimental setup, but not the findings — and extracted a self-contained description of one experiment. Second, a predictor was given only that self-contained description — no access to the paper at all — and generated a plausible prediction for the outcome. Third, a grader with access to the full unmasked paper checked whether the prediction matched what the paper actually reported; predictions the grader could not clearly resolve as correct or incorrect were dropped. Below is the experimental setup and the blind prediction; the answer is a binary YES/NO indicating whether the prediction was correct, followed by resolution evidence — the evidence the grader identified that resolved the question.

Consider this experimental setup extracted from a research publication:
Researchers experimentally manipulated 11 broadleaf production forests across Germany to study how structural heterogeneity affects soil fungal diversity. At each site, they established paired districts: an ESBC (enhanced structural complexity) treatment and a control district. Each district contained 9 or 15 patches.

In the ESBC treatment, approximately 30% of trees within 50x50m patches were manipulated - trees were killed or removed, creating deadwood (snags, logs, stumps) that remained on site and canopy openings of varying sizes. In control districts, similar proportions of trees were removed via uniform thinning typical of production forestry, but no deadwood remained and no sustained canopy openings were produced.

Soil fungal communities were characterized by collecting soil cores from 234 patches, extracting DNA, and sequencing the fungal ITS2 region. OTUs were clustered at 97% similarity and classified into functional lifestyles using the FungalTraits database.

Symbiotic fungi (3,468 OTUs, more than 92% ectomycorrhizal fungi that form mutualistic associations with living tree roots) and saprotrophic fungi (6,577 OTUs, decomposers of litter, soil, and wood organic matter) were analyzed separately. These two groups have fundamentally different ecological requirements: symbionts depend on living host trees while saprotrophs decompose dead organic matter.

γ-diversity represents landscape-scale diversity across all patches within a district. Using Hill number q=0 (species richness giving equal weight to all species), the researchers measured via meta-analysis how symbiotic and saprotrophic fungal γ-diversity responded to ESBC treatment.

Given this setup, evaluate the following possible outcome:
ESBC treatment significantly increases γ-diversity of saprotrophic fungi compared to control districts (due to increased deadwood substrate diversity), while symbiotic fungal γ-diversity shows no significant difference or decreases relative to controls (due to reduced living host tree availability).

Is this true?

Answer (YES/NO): YES